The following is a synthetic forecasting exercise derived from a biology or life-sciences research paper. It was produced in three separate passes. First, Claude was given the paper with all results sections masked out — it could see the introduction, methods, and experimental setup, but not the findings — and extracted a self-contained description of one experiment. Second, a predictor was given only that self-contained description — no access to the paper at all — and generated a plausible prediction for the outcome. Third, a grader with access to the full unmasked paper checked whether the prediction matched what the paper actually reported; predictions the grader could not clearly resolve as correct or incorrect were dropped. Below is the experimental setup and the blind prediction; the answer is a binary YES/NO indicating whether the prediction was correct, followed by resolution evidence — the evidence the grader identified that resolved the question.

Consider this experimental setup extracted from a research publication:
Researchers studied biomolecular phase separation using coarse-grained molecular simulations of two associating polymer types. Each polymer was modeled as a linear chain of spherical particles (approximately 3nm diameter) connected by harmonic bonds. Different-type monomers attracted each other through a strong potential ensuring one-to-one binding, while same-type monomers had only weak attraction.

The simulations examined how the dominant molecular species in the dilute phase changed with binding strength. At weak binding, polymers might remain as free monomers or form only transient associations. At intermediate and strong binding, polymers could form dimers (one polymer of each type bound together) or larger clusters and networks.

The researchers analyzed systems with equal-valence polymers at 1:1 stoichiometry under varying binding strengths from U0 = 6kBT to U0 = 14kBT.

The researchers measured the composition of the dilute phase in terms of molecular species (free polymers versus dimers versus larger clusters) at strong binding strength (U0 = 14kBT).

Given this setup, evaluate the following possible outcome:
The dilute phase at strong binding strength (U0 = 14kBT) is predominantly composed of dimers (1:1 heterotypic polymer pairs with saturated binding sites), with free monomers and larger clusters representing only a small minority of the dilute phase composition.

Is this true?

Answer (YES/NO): YES